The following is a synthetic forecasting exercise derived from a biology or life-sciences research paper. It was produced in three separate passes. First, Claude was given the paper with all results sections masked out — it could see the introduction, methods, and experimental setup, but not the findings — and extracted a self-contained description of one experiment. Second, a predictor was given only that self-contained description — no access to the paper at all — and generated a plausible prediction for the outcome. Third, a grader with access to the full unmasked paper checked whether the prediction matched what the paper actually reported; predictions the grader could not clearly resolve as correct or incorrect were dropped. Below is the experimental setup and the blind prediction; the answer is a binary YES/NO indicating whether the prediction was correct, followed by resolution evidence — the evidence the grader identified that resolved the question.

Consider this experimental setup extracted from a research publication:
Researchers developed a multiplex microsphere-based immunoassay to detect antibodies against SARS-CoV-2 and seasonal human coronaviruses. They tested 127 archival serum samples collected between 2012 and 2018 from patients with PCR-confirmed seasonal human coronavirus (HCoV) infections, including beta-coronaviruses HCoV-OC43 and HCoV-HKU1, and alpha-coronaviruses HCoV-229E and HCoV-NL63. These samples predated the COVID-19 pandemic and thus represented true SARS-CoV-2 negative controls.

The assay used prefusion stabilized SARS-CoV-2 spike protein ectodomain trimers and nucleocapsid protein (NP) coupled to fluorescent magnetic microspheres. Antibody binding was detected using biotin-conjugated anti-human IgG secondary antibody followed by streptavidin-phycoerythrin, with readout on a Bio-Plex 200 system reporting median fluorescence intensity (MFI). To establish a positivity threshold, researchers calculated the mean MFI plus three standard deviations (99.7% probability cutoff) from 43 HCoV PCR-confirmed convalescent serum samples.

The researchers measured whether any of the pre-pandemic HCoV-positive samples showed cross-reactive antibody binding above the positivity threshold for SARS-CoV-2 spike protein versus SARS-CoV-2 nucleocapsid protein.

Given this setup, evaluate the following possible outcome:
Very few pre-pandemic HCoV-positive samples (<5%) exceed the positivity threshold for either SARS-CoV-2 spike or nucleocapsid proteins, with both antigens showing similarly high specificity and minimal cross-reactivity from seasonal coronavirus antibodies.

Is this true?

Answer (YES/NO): NO